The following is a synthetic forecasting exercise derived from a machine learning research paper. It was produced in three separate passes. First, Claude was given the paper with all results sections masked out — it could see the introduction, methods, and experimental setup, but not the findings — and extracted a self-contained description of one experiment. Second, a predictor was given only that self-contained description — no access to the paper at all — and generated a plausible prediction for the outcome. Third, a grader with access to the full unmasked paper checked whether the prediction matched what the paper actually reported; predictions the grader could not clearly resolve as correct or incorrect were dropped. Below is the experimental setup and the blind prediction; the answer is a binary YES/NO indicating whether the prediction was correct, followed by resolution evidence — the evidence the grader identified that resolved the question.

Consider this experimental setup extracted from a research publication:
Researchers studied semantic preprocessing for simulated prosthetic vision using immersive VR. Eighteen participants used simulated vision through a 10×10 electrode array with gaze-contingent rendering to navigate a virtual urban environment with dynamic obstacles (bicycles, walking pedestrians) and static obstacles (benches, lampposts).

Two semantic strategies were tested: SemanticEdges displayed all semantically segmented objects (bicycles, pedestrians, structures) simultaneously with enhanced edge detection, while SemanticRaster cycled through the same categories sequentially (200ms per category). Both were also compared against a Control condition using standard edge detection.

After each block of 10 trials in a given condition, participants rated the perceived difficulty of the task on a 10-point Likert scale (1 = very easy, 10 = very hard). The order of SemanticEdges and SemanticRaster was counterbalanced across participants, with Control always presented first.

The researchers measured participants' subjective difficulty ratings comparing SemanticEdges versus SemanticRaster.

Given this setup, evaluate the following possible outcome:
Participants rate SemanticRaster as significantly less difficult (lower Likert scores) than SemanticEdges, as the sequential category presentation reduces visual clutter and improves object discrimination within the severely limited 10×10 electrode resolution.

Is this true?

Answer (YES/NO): NO